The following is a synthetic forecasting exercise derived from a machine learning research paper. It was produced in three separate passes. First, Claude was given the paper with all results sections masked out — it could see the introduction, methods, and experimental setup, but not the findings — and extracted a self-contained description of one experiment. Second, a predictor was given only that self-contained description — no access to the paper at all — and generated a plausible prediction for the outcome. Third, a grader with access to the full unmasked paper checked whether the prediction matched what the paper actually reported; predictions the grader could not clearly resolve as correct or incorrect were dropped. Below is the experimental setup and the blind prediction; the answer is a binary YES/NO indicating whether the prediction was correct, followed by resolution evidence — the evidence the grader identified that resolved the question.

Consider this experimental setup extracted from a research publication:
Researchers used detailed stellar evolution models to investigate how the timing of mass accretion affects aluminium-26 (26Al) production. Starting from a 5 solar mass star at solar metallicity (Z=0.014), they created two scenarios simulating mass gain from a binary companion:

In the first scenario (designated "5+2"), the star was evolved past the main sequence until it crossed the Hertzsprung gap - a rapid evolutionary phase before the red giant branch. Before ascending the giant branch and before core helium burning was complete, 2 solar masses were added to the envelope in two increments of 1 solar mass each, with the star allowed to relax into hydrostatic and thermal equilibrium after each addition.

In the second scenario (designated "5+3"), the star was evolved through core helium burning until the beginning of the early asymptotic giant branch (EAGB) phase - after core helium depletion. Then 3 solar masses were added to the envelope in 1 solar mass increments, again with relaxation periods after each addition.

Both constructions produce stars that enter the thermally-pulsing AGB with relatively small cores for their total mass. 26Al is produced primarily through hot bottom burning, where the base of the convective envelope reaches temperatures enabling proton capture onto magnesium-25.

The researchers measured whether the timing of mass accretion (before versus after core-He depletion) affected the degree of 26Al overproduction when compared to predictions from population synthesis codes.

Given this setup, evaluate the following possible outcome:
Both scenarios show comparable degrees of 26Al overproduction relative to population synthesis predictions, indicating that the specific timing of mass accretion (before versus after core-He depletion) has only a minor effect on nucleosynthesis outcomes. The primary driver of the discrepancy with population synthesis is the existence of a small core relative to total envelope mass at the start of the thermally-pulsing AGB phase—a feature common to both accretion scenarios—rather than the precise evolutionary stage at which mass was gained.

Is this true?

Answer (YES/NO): NO